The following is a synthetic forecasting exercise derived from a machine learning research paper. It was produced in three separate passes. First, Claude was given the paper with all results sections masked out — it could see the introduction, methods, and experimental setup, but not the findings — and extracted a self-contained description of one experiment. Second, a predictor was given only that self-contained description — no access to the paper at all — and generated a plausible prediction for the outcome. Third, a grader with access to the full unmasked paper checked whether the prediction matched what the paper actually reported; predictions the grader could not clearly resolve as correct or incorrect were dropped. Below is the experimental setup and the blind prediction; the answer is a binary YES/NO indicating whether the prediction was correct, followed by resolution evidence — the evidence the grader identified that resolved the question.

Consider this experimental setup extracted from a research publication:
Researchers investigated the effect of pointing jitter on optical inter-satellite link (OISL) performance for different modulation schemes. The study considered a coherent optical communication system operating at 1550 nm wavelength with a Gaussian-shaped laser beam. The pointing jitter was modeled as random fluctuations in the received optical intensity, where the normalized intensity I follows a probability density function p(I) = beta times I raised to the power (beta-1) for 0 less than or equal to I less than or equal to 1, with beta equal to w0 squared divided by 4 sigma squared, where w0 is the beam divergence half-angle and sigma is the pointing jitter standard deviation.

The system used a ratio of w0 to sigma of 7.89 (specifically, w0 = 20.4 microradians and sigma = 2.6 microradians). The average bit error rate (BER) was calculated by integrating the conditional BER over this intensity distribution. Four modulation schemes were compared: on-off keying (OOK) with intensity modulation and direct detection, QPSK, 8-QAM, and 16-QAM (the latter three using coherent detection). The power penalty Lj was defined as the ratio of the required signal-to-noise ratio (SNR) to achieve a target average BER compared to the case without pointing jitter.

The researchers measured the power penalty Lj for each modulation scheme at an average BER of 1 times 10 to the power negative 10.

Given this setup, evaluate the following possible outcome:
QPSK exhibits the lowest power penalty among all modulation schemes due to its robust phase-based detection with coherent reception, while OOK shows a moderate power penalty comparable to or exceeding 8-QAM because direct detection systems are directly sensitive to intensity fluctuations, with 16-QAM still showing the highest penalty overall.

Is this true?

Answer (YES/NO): NO